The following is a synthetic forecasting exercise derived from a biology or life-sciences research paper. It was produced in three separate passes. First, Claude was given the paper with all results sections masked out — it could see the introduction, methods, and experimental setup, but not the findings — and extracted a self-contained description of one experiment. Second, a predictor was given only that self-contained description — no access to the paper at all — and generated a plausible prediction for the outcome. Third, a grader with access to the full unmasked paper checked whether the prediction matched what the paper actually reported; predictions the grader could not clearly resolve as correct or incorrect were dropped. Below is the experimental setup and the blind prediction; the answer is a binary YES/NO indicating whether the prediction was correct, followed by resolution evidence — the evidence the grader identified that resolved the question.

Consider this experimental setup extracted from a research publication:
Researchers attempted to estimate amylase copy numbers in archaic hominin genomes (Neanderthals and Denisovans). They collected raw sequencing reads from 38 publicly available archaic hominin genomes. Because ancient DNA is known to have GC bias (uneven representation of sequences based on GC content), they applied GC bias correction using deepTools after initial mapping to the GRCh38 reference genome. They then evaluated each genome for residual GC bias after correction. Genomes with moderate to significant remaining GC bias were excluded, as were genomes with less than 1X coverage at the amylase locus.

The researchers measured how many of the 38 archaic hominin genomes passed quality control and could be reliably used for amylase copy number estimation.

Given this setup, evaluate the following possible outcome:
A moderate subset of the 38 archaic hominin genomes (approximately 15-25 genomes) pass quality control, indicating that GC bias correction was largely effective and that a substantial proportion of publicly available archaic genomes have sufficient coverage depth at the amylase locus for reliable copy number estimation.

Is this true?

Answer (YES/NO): NO